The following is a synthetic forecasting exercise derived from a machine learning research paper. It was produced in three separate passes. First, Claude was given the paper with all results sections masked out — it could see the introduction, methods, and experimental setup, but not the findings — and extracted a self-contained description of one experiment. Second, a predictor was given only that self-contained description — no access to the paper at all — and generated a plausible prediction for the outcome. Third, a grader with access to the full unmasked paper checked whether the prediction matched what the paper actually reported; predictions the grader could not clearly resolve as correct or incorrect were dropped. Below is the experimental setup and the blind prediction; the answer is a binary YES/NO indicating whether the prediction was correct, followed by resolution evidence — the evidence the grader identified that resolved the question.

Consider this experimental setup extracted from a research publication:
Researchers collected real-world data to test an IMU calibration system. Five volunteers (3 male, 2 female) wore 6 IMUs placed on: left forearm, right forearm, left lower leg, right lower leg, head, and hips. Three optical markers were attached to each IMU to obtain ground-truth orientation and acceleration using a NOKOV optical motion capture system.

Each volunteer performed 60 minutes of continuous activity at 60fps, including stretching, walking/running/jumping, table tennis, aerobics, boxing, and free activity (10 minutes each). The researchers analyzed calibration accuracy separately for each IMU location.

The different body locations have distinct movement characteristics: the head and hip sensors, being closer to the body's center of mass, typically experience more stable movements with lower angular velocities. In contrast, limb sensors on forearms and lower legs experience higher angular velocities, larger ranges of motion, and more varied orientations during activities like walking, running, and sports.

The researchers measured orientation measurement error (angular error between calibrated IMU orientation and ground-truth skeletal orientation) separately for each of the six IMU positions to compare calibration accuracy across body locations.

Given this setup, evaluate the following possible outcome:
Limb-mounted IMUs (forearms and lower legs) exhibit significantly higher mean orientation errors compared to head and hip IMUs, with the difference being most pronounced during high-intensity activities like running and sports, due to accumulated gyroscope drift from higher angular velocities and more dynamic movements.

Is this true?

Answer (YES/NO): NO